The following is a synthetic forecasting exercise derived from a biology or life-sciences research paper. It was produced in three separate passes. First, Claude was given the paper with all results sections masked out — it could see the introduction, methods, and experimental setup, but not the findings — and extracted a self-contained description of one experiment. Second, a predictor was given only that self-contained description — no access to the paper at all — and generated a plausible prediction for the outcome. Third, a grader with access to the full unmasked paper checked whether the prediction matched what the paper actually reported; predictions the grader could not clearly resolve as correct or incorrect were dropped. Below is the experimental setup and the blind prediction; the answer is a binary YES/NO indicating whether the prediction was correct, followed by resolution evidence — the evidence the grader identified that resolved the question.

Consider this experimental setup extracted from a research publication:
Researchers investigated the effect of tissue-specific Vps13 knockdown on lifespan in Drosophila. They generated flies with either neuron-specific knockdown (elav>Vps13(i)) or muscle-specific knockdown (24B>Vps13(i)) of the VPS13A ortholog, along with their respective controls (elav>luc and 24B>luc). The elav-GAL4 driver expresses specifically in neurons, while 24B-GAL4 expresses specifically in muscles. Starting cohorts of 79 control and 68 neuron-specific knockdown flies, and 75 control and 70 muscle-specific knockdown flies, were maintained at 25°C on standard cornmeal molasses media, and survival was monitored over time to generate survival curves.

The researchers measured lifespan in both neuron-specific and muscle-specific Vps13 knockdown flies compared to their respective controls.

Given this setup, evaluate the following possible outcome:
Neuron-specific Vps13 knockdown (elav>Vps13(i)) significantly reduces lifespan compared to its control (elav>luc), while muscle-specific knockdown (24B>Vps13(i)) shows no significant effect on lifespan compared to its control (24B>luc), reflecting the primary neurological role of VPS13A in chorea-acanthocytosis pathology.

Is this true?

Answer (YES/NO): NO